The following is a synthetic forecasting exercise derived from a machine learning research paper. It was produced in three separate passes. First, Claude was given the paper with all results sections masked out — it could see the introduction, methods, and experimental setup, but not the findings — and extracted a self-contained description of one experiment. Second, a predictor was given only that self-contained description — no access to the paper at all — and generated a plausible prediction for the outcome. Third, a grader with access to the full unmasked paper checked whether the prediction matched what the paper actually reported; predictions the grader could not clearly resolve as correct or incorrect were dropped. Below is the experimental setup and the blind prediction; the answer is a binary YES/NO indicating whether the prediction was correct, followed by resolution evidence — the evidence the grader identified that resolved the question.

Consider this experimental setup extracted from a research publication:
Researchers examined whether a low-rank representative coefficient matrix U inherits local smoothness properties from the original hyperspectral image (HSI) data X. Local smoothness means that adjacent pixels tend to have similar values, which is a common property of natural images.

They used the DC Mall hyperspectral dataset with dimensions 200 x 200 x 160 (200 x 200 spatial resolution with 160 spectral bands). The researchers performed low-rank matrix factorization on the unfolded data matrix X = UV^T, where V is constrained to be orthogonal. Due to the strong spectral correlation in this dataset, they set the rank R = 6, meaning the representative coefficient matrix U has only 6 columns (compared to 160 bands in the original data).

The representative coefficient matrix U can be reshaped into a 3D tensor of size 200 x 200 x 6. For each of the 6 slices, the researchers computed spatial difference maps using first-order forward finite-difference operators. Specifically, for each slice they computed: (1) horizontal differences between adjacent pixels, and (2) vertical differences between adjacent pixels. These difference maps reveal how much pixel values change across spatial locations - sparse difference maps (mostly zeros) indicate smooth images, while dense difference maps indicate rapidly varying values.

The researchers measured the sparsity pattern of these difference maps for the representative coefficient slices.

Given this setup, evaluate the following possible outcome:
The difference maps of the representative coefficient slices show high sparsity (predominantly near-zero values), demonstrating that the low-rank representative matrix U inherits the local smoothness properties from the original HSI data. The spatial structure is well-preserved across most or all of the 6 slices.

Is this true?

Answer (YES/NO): YES